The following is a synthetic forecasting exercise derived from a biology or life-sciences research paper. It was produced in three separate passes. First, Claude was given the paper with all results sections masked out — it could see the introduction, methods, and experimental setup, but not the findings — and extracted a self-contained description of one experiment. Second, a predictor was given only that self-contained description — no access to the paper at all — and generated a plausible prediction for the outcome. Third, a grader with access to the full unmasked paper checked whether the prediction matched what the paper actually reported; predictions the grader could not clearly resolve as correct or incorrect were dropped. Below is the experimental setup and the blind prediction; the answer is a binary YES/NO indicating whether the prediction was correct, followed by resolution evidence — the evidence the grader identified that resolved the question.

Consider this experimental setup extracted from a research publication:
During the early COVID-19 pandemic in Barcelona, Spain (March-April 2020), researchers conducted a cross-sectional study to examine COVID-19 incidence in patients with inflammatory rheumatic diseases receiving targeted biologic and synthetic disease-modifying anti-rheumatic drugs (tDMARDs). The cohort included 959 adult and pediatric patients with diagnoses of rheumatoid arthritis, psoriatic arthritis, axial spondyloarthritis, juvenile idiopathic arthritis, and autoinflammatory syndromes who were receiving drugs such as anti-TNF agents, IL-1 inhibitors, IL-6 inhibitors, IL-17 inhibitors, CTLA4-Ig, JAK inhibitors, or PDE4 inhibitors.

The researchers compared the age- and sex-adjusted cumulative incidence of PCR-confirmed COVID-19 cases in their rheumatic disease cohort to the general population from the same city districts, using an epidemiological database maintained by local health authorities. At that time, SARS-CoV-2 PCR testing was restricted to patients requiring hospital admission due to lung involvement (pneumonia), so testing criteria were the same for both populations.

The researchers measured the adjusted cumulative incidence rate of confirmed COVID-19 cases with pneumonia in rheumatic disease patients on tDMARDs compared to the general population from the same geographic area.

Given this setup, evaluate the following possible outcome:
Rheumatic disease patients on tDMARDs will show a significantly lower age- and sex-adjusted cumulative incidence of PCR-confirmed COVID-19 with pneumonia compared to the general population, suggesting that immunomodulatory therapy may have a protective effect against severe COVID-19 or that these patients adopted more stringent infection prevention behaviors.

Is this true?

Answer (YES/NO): NO